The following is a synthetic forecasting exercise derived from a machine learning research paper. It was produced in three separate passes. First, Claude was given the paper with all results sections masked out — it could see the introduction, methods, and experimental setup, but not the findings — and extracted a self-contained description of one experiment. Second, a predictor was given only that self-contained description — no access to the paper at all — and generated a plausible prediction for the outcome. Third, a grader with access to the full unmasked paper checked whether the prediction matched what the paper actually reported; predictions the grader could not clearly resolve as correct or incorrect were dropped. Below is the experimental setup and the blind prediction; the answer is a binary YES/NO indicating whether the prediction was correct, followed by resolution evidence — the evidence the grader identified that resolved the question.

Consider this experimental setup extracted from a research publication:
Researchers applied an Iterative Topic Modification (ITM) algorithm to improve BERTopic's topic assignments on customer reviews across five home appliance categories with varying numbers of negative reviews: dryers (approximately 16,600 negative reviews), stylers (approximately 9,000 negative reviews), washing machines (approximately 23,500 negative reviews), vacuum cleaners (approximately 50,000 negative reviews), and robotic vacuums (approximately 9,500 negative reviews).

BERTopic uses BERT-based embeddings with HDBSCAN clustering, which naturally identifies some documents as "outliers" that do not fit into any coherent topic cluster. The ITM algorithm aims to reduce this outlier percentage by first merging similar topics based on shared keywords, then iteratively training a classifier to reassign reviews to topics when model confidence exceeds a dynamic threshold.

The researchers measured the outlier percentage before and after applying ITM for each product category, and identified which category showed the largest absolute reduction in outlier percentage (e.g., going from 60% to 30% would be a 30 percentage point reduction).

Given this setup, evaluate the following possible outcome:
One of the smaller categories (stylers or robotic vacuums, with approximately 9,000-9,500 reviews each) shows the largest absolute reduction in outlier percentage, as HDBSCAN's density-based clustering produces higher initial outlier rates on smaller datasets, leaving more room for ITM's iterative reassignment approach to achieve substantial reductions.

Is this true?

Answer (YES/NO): NO